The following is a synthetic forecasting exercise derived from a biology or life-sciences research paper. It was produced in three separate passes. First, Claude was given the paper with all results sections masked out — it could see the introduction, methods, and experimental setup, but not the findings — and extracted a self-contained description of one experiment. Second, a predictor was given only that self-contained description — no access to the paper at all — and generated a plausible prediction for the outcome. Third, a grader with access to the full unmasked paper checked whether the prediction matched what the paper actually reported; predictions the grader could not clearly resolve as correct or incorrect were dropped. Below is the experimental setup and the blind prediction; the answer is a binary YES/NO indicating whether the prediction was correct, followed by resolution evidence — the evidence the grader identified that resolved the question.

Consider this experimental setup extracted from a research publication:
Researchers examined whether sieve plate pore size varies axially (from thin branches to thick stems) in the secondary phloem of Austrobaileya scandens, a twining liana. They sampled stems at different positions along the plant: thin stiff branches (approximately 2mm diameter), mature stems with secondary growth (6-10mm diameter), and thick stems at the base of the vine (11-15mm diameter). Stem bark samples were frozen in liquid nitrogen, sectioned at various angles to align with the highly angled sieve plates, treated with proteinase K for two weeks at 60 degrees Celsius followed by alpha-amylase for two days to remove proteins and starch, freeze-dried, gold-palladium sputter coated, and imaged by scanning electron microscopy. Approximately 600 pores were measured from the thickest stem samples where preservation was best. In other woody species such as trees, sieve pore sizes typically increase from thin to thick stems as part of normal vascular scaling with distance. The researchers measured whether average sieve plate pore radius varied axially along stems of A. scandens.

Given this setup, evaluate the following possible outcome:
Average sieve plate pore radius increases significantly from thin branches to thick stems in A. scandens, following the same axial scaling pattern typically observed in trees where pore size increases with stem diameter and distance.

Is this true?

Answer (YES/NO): NO